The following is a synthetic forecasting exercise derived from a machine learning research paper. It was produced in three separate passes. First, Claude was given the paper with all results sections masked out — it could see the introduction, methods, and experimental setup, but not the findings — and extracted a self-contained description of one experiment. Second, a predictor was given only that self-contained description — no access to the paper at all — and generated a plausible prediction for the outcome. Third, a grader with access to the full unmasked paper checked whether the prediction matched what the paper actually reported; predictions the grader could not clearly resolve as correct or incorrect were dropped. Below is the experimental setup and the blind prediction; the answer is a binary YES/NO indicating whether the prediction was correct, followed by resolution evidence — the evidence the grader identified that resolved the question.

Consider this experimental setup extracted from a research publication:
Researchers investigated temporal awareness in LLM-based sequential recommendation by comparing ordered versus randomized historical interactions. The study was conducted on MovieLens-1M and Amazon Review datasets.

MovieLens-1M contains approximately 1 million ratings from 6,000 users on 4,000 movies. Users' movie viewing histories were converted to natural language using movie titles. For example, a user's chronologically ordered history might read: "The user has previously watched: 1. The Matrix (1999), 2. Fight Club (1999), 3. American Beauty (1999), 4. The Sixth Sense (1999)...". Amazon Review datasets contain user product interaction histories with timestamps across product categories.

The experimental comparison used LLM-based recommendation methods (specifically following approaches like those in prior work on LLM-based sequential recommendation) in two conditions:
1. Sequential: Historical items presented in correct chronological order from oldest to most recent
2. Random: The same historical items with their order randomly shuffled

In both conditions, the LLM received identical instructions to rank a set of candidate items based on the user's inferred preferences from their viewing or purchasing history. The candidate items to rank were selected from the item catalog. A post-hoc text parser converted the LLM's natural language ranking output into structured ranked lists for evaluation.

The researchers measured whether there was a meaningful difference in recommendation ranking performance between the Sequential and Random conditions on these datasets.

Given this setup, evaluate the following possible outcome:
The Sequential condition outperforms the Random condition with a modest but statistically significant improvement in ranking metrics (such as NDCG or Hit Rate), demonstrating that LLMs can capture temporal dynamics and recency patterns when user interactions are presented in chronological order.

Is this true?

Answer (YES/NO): NO